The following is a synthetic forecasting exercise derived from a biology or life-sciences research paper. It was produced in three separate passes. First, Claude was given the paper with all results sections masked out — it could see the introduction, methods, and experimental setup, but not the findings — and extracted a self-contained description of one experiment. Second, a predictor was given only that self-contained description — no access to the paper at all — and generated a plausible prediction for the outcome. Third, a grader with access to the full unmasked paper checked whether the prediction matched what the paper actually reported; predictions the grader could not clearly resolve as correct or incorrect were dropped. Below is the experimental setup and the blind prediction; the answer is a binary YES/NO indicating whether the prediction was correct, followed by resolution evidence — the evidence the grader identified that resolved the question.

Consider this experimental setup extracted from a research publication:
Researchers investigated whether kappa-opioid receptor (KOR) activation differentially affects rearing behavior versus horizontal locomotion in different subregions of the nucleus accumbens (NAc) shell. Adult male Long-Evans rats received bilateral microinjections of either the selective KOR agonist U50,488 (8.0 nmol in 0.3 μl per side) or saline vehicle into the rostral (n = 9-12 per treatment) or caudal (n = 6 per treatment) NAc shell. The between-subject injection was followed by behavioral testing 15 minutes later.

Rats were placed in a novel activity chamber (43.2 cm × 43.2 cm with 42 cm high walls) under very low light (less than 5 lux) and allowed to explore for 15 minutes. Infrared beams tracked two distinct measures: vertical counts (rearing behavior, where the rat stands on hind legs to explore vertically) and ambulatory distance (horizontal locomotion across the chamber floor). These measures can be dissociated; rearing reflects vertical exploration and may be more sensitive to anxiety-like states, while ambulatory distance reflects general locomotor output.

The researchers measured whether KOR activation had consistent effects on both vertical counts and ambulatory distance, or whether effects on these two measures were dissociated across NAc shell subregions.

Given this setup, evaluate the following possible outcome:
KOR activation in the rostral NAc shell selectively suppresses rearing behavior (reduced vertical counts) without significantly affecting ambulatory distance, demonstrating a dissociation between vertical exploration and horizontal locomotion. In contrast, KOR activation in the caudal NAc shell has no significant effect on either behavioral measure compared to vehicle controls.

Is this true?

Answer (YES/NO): NO